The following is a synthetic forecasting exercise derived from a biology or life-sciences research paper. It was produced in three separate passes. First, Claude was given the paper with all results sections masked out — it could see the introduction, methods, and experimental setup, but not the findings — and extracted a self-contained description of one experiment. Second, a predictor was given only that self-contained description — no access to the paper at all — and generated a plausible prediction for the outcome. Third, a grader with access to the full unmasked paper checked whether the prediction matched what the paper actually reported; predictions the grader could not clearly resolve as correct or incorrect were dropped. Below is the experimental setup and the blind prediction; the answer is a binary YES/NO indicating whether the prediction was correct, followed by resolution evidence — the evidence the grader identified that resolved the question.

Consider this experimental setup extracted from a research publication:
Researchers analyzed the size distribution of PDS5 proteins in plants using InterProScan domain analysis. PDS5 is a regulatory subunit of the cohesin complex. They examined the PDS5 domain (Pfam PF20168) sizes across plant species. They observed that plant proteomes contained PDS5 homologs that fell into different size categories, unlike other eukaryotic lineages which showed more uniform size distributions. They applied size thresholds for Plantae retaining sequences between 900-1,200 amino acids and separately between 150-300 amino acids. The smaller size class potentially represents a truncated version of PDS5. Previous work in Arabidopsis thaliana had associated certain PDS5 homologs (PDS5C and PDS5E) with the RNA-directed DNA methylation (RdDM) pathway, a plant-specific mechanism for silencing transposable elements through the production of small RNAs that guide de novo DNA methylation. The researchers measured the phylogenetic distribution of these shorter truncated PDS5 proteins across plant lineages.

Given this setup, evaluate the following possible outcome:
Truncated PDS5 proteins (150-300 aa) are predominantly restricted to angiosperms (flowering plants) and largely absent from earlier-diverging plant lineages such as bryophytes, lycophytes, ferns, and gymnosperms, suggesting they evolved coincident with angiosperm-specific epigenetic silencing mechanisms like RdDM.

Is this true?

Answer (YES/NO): NO